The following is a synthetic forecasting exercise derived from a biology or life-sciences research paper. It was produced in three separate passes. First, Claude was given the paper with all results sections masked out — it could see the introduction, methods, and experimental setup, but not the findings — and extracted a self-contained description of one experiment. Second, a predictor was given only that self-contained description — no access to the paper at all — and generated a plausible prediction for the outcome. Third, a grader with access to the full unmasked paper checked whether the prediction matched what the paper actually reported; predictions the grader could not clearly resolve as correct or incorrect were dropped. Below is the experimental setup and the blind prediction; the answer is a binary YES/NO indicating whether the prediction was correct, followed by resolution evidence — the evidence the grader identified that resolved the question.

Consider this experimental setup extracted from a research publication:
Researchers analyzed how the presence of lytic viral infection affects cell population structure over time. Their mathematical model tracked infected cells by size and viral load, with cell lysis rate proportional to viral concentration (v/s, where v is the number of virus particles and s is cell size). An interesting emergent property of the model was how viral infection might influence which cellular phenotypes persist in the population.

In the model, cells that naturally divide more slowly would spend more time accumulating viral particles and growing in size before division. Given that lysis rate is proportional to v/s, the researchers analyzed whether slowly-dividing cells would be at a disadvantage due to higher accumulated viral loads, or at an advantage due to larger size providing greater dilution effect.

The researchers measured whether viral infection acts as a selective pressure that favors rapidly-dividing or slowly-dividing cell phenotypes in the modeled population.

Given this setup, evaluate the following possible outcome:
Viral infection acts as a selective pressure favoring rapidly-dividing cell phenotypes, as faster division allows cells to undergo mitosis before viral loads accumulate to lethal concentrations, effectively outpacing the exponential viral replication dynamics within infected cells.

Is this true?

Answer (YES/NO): YES